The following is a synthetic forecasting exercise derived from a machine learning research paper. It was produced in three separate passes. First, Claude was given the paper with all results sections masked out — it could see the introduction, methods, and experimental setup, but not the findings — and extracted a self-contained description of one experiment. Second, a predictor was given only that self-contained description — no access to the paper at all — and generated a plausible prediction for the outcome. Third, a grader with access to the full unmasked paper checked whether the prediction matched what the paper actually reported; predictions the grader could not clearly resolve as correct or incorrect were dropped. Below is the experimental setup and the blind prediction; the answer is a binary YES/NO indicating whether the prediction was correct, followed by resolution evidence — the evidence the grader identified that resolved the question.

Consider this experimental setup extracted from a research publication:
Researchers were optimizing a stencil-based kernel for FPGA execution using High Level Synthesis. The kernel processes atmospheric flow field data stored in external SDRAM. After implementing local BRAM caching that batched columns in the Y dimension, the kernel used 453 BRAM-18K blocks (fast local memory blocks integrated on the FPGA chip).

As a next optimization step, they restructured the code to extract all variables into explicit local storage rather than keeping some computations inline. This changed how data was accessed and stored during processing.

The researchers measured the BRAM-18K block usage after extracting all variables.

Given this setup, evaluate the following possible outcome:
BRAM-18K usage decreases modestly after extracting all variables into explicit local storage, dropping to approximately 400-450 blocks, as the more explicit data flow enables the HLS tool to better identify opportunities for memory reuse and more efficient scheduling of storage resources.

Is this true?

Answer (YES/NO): NO